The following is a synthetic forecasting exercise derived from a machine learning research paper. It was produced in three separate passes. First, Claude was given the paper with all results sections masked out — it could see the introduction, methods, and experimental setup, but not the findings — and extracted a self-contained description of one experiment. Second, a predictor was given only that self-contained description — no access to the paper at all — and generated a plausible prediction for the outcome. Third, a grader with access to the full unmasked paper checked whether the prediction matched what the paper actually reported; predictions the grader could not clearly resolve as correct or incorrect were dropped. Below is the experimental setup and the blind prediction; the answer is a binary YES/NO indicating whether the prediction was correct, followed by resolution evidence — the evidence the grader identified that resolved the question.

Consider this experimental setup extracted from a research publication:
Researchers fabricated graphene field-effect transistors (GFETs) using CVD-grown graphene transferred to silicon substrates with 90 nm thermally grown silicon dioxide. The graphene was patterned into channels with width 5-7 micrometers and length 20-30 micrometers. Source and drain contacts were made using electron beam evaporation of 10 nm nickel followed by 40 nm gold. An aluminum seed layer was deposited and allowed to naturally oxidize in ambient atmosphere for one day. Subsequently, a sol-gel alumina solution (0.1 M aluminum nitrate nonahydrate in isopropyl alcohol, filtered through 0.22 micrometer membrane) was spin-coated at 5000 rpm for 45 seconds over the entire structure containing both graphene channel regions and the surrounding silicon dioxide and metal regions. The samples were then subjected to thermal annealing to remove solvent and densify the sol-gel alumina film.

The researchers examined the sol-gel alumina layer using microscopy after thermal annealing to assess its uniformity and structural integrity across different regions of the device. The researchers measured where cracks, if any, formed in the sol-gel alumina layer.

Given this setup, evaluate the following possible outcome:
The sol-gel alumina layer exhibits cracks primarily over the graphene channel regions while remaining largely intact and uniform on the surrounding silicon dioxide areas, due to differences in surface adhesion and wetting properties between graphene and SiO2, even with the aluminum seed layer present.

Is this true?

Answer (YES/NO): NO